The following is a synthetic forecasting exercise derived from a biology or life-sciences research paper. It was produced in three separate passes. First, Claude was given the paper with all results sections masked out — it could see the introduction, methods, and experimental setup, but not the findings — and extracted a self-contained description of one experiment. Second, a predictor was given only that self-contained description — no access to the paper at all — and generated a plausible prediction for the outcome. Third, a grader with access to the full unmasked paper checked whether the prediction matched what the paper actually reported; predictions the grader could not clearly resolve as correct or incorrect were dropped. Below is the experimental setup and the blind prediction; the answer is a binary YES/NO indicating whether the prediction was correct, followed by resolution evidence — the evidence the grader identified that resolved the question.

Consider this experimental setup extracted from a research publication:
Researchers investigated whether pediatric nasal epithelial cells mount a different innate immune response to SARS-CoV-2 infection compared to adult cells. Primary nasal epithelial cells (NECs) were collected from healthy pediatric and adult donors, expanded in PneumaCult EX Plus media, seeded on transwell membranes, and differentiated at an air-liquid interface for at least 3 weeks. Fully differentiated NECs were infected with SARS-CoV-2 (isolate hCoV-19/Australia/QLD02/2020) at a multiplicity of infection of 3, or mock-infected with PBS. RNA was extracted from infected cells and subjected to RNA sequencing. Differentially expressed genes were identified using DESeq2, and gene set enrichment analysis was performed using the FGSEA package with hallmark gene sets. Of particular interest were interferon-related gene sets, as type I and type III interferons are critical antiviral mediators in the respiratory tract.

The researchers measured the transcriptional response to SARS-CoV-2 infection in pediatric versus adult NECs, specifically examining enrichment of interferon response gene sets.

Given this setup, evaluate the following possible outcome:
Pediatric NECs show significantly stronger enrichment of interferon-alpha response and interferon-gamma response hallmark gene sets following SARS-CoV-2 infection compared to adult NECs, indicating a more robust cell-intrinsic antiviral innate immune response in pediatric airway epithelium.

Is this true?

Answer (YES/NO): YES